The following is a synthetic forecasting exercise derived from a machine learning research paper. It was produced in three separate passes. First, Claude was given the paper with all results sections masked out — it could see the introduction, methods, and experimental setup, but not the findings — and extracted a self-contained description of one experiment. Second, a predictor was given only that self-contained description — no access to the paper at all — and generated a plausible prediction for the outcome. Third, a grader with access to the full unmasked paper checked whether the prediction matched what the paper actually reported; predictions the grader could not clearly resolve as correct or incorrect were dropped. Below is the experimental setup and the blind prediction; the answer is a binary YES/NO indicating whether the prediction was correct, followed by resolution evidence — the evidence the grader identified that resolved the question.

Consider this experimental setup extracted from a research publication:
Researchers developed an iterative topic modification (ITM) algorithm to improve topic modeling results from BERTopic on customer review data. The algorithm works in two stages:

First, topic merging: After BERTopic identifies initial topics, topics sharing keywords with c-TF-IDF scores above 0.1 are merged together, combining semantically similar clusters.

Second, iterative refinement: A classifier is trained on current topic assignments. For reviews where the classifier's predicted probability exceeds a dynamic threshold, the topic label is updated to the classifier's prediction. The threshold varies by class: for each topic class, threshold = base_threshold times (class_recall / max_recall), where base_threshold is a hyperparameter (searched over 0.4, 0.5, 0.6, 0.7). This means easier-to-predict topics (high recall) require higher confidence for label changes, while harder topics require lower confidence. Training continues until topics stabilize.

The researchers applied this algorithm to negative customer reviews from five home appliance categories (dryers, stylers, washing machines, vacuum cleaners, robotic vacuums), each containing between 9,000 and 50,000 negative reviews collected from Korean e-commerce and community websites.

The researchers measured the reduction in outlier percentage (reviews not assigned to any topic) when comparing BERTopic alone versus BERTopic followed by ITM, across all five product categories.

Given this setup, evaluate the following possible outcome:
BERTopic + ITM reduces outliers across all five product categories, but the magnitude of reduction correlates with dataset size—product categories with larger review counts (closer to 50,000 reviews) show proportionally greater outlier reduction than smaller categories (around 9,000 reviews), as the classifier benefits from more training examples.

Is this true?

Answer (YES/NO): NO